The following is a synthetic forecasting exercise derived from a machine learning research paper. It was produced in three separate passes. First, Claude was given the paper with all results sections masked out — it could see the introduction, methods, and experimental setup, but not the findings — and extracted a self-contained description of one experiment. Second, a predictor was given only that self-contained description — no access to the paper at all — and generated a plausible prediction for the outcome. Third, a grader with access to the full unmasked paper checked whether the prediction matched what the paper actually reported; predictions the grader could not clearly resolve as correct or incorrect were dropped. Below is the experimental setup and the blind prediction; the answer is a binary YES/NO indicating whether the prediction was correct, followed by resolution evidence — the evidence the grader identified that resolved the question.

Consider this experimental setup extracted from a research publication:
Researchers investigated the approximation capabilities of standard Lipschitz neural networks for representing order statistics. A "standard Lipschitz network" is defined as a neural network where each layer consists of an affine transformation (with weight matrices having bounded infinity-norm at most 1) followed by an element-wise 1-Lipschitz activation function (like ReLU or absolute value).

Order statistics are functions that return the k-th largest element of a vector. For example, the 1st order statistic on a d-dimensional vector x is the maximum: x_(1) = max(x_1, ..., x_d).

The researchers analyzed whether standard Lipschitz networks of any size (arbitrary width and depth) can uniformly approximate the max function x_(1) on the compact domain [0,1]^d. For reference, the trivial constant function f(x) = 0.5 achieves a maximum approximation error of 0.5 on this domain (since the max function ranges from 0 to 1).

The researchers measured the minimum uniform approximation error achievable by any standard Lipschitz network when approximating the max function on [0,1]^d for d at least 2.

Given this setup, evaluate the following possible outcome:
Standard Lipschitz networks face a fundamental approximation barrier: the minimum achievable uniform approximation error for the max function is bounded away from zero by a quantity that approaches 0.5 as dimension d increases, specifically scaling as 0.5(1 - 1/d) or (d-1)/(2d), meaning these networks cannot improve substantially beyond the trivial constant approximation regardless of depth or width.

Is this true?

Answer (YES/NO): YES